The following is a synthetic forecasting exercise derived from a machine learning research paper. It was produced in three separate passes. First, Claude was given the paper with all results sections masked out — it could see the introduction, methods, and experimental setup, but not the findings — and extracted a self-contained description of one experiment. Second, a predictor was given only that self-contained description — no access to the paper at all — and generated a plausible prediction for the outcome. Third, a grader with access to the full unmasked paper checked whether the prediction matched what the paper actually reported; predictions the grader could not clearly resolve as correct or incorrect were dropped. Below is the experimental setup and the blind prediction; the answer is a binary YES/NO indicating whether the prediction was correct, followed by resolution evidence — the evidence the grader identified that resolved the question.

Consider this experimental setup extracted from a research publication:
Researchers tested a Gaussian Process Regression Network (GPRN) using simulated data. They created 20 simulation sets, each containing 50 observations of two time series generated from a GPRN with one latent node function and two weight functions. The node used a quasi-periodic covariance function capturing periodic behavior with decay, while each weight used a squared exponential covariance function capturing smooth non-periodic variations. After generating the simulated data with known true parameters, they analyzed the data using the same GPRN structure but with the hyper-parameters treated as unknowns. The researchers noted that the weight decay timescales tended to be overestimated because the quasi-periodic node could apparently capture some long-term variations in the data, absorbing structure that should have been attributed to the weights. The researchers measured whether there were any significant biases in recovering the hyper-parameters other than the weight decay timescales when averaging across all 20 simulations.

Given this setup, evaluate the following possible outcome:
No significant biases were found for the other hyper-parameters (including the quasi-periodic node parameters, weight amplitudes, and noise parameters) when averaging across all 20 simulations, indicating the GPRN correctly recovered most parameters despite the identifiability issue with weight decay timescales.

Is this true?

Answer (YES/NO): YES